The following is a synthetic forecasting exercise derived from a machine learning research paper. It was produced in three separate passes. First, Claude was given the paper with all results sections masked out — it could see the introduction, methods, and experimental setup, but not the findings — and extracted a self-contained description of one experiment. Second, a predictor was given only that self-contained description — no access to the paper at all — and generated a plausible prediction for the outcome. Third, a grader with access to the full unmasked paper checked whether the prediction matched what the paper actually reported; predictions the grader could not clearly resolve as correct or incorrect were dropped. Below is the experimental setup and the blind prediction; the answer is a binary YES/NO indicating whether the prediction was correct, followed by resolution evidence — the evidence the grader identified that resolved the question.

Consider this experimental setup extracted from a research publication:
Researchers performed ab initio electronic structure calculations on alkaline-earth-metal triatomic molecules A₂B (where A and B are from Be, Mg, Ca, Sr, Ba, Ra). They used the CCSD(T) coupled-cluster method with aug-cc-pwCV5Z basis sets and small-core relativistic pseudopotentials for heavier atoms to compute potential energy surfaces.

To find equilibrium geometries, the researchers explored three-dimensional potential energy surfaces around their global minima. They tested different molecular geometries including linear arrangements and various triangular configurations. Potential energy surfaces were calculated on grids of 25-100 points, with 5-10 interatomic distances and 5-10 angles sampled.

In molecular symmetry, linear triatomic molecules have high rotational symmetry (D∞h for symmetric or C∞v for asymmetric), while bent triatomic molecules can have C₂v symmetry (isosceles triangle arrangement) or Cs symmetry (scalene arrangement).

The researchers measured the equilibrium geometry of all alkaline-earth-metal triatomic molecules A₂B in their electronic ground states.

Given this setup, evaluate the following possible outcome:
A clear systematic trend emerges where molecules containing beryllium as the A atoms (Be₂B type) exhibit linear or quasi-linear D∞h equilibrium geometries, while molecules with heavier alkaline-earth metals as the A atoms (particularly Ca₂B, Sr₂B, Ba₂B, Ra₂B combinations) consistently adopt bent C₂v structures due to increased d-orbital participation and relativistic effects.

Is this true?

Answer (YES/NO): NO